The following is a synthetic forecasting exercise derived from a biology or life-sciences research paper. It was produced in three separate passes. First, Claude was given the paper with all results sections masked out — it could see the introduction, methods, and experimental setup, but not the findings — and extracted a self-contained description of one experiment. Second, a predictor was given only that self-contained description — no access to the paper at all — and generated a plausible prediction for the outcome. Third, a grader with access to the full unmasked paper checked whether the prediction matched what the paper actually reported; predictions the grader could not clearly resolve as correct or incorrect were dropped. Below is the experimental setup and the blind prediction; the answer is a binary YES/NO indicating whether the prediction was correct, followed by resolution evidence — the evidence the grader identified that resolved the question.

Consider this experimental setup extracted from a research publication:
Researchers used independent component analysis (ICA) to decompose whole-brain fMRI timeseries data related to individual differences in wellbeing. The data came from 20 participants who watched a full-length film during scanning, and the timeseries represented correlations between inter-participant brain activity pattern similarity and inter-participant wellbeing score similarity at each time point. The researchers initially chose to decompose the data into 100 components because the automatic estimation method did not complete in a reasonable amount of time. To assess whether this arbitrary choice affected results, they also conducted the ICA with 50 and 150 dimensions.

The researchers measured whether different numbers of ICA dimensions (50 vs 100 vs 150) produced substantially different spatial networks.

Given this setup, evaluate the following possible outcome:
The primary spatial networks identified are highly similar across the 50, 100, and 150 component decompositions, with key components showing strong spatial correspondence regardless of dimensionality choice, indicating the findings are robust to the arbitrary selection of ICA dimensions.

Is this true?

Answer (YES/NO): YES